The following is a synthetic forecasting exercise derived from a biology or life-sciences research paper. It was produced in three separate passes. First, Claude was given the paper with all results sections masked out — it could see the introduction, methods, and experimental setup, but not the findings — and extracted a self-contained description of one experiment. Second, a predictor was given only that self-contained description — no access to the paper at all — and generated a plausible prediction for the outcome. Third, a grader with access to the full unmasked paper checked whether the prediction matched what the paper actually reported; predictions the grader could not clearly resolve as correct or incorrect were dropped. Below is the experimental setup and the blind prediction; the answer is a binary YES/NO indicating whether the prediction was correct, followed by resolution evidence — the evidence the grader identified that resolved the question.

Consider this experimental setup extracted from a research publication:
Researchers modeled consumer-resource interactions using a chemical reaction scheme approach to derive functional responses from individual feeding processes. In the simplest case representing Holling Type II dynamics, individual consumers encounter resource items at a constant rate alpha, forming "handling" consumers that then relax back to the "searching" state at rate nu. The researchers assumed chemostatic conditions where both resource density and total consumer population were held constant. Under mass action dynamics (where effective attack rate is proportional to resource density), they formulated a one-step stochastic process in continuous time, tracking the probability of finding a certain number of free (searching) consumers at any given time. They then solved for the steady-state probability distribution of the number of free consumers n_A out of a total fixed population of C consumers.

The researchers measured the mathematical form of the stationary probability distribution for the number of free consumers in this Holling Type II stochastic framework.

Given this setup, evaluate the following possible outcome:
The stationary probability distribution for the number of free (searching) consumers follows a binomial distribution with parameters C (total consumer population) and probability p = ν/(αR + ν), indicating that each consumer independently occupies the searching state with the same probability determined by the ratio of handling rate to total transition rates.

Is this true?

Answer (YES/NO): YES